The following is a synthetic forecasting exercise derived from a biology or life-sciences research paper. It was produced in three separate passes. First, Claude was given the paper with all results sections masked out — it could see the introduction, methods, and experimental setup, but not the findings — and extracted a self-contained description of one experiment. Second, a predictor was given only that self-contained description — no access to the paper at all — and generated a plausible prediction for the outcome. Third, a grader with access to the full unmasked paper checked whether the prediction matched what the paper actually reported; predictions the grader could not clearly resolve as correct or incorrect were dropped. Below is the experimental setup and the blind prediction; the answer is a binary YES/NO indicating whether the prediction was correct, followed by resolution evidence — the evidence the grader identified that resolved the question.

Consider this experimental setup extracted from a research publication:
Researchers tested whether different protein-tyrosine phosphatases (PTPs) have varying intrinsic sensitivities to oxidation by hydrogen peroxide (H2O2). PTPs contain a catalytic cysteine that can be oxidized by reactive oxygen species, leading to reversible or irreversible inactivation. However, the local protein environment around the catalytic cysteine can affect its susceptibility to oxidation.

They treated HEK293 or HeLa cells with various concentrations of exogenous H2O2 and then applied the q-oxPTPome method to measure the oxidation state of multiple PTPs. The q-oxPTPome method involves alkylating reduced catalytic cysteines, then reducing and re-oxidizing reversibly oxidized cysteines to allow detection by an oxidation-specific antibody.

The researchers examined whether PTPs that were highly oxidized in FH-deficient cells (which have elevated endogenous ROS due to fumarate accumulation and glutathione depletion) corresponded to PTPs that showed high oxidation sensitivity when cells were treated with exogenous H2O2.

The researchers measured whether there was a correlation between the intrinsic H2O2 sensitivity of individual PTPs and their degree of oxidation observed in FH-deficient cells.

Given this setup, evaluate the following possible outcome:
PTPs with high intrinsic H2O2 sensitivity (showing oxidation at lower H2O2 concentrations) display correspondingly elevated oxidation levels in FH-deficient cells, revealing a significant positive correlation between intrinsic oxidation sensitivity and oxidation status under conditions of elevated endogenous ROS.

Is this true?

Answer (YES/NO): YES